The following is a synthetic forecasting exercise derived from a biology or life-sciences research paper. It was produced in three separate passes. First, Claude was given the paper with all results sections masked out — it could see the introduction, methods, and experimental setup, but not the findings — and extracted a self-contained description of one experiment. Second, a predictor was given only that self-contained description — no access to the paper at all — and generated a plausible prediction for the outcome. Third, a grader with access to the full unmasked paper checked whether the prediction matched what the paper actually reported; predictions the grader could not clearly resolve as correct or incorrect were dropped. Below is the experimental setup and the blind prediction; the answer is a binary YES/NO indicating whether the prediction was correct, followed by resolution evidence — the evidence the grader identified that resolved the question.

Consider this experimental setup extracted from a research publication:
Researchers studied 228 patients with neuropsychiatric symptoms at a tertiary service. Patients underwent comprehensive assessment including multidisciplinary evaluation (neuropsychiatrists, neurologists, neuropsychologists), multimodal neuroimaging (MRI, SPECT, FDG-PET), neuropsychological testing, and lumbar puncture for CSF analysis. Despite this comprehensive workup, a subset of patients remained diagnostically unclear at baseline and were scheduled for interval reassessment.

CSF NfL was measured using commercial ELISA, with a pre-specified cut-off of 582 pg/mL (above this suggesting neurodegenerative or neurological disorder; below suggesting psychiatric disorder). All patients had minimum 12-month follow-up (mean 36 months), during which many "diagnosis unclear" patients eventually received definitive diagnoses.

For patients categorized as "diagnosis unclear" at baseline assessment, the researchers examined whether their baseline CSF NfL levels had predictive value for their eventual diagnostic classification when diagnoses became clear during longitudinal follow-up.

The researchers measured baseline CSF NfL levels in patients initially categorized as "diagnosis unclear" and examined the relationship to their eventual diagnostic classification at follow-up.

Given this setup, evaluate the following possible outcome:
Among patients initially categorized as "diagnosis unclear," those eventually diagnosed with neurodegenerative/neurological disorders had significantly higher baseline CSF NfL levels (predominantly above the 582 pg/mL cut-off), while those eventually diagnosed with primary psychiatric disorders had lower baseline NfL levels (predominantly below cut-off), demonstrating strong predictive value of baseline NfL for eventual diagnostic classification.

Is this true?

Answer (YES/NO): YES